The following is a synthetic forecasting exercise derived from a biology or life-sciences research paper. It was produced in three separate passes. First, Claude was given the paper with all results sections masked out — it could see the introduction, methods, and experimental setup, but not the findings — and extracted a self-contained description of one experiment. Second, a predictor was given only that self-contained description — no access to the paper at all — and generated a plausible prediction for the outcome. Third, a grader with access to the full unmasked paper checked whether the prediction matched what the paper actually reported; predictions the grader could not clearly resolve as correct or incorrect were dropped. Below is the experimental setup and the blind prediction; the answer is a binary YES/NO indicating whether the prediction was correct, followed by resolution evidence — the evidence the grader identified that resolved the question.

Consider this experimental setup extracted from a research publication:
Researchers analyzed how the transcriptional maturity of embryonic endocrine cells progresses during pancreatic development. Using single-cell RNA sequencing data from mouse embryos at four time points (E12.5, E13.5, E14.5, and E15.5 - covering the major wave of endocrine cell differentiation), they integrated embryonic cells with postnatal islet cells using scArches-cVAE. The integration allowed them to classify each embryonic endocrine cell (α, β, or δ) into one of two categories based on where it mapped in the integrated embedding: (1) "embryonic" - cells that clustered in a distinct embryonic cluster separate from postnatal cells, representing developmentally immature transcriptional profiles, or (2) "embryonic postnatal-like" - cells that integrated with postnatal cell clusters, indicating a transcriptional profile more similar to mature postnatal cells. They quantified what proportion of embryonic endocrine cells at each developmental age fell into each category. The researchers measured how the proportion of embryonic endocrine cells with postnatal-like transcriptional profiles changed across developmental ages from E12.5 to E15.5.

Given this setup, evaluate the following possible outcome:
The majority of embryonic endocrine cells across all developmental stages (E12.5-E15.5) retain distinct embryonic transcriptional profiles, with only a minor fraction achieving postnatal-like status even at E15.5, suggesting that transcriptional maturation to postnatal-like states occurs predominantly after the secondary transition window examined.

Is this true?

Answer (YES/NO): NO